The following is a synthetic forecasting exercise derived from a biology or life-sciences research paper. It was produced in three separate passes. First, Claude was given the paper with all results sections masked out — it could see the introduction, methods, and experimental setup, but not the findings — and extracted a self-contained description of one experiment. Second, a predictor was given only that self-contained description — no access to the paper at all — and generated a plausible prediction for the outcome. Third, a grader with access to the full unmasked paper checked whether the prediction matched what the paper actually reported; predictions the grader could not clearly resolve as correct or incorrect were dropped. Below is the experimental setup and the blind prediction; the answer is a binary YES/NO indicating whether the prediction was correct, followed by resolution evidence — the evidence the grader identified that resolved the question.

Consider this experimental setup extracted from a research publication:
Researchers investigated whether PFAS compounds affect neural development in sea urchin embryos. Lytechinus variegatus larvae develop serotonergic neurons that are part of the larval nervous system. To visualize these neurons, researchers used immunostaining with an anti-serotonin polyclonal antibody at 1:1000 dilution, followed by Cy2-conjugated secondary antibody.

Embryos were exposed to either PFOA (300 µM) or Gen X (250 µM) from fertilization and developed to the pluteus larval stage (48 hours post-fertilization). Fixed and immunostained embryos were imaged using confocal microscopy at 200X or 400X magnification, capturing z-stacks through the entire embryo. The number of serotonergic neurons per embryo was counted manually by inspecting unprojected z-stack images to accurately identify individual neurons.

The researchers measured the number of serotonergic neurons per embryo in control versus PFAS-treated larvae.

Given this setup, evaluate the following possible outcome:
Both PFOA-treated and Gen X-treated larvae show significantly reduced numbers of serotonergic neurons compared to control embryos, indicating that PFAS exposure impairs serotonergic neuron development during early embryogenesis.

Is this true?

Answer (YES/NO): NO